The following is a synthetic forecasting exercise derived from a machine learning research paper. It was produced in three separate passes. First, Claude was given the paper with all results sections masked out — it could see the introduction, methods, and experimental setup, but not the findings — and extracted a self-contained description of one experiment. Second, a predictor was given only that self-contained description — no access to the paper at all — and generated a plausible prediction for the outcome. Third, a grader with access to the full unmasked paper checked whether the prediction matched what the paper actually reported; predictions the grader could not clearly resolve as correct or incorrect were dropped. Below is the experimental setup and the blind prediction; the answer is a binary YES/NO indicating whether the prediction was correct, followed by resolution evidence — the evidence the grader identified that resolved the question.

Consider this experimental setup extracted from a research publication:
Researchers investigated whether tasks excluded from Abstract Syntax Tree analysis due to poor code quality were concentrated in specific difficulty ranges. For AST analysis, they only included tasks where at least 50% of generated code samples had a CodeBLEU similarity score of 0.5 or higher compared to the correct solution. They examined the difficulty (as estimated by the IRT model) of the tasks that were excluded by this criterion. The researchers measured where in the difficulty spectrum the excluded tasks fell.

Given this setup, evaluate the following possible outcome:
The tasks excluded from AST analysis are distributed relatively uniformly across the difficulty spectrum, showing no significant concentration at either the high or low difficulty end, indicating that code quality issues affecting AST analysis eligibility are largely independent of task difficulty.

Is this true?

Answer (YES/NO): NO